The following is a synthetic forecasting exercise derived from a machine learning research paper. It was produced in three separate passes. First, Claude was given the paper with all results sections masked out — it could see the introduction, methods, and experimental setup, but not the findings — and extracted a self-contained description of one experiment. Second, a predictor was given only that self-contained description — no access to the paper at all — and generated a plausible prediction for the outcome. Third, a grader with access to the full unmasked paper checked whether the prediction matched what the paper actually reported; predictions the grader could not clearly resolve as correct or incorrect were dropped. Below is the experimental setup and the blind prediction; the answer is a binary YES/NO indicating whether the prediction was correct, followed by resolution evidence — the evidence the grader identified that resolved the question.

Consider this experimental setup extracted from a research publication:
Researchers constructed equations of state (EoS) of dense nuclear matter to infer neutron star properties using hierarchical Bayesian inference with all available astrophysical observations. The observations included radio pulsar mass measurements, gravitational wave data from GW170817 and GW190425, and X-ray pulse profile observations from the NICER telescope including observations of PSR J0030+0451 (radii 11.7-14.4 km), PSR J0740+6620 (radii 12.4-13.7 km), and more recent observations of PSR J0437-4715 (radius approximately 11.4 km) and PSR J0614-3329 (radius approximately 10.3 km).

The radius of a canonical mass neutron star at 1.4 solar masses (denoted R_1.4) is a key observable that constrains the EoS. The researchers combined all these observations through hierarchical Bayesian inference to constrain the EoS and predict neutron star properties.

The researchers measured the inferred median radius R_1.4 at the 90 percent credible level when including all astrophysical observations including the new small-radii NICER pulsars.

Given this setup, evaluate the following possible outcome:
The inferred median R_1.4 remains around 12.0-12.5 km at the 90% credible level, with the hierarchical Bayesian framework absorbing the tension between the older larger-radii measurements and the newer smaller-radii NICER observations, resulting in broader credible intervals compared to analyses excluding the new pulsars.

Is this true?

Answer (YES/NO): NO